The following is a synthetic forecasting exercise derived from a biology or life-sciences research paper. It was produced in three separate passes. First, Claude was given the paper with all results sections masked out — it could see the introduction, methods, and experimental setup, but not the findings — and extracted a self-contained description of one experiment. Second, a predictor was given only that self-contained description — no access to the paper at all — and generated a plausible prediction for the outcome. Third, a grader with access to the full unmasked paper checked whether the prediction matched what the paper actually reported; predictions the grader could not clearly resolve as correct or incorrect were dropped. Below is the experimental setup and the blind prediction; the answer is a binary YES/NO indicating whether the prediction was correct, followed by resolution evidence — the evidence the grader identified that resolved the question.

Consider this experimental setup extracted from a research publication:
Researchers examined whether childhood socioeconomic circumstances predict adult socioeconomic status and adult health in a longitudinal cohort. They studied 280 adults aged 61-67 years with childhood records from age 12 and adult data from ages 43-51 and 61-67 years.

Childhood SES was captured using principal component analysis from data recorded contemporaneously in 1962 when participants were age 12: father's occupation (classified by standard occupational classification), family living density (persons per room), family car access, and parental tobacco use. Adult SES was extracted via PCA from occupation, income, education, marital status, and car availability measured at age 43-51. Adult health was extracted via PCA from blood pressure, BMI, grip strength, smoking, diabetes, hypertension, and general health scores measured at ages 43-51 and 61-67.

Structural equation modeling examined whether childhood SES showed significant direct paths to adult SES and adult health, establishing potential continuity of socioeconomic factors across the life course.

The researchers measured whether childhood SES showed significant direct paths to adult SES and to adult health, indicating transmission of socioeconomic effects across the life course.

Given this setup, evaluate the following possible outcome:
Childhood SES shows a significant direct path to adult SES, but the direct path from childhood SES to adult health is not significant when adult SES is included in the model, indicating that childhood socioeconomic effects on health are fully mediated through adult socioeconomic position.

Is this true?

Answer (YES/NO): NO